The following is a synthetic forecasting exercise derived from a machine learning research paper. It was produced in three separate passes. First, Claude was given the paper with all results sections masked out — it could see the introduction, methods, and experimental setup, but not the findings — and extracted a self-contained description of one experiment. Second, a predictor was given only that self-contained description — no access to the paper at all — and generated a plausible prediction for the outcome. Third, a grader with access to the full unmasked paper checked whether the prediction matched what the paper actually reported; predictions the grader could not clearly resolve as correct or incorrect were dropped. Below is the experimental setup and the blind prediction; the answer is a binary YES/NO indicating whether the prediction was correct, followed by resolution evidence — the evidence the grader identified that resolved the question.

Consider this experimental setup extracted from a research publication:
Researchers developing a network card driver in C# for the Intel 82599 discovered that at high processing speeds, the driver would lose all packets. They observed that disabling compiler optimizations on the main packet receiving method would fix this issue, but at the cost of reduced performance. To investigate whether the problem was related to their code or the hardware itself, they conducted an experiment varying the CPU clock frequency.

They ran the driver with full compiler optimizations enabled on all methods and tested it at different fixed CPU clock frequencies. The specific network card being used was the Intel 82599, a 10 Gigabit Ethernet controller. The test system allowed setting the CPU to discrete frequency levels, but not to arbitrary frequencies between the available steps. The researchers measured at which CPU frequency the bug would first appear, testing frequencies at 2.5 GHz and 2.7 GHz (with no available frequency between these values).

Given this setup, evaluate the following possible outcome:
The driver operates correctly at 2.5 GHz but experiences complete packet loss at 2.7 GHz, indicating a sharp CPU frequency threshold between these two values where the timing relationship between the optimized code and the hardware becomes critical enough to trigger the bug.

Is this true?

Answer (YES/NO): YES